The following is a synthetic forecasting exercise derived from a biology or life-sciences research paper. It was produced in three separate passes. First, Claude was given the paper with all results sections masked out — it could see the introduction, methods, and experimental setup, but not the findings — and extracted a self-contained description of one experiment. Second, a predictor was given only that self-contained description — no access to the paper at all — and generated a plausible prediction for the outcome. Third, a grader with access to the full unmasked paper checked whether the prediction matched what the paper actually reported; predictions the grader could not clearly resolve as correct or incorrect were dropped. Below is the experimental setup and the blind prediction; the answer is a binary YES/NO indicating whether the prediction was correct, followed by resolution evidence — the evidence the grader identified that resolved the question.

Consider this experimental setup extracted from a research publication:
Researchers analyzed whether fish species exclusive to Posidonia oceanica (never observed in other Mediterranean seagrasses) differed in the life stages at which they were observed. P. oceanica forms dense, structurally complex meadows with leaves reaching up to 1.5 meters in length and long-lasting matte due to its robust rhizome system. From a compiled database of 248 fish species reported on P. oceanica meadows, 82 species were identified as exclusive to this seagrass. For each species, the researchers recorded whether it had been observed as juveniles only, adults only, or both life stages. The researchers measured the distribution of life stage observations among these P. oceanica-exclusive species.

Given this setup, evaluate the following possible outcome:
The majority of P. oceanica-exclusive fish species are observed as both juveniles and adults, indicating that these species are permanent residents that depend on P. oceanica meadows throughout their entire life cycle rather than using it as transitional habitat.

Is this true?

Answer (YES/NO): NO